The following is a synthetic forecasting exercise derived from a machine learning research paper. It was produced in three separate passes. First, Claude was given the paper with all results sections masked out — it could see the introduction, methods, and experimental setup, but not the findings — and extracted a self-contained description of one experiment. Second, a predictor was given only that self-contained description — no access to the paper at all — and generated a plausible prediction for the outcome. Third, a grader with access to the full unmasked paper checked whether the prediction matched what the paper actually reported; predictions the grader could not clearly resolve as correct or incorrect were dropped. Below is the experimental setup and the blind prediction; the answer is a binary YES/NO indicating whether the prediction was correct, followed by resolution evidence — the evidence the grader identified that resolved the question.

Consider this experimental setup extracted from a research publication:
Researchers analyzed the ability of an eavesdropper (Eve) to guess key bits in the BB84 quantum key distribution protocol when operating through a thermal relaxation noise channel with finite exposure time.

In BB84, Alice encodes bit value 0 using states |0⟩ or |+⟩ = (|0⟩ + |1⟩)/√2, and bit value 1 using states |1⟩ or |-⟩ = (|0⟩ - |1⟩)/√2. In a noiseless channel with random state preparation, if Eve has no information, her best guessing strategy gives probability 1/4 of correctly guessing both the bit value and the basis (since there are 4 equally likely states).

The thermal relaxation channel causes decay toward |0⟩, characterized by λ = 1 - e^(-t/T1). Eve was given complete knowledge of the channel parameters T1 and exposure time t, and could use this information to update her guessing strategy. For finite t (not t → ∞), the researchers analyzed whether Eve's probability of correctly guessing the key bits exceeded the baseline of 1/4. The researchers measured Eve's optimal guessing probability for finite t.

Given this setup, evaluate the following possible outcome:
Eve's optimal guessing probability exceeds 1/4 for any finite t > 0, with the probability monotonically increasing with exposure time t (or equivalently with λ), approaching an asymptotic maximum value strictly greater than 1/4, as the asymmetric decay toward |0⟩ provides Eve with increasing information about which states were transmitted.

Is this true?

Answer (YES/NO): YES